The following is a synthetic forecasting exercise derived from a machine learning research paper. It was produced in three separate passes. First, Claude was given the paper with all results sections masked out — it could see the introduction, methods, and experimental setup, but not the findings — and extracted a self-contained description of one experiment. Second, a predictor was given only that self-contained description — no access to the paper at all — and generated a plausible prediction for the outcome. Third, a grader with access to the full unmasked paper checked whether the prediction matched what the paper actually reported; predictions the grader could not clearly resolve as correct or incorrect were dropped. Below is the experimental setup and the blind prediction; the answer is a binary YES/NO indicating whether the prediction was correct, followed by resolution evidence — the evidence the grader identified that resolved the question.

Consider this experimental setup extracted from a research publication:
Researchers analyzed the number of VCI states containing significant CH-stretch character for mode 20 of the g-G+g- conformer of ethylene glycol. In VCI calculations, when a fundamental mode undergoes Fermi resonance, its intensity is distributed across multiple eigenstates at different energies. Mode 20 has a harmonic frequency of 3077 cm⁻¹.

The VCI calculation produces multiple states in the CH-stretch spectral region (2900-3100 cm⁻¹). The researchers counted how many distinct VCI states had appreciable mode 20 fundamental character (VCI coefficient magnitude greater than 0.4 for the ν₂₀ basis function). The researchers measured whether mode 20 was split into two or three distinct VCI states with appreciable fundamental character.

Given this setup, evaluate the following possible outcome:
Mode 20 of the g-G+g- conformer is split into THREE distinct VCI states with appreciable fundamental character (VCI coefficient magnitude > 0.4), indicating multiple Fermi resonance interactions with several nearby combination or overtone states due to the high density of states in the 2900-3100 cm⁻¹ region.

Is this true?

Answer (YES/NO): NO